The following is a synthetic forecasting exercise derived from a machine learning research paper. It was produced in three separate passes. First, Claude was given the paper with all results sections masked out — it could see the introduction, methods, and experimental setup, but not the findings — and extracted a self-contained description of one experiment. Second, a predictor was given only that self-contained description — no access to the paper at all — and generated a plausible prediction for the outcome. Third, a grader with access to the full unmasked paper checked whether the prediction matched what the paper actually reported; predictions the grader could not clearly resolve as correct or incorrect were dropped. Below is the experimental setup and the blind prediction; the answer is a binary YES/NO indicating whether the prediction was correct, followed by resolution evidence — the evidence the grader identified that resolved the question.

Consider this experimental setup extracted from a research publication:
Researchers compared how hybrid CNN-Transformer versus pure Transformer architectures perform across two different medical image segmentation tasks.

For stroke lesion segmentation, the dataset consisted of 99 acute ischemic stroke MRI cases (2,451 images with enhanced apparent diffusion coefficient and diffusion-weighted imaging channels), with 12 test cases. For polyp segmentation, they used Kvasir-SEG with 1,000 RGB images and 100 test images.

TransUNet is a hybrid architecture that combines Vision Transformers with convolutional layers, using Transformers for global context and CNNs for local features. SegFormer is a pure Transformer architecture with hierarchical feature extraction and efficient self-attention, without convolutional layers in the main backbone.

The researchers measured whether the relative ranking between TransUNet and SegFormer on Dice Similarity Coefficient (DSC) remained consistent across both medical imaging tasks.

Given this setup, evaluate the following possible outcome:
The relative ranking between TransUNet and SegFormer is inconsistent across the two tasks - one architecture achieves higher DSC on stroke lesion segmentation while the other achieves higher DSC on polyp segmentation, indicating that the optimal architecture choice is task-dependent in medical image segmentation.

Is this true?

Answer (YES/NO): YES